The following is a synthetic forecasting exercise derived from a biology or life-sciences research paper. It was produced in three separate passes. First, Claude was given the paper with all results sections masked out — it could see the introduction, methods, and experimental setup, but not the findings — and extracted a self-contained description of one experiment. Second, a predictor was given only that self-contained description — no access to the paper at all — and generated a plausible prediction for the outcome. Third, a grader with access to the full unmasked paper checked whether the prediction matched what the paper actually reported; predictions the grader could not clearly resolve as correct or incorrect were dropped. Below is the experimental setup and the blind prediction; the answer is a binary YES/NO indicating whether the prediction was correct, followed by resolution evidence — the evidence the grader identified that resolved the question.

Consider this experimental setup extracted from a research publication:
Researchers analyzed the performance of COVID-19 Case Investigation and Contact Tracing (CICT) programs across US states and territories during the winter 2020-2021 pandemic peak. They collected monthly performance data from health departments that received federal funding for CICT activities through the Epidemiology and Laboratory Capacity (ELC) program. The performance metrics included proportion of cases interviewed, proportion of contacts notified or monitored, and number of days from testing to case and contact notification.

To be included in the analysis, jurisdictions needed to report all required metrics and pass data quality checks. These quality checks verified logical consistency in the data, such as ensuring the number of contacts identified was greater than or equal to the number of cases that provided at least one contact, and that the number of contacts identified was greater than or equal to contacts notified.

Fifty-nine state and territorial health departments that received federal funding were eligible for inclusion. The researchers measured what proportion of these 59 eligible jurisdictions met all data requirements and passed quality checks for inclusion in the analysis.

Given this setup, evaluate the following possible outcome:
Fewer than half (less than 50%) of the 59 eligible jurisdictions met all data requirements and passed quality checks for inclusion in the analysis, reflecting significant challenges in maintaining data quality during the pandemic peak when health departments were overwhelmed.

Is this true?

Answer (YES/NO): YES